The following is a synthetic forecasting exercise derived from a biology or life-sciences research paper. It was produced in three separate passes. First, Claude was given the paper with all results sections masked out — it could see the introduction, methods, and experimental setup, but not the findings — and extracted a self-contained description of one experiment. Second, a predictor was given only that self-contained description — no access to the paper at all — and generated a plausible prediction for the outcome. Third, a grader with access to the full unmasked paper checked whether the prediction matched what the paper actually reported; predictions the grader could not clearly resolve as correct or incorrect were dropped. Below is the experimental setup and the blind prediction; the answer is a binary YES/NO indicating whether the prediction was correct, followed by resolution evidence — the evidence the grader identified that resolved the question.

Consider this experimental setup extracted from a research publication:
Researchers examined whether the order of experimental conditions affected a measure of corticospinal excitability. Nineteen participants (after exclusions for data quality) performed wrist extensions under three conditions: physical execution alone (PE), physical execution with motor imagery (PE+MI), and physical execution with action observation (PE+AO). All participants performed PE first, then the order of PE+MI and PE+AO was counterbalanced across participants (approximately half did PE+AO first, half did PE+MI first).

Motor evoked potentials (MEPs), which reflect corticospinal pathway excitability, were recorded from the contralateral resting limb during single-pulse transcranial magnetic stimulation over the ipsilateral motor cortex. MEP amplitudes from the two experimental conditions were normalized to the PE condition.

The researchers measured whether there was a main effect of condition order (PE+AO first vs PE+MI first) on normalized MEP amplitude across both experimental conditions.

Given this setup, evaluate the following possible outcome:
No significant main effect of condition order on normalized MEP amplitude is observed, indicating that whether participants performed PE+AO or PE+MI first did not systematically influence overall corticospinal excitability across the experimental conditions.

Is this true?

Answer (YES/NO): YES